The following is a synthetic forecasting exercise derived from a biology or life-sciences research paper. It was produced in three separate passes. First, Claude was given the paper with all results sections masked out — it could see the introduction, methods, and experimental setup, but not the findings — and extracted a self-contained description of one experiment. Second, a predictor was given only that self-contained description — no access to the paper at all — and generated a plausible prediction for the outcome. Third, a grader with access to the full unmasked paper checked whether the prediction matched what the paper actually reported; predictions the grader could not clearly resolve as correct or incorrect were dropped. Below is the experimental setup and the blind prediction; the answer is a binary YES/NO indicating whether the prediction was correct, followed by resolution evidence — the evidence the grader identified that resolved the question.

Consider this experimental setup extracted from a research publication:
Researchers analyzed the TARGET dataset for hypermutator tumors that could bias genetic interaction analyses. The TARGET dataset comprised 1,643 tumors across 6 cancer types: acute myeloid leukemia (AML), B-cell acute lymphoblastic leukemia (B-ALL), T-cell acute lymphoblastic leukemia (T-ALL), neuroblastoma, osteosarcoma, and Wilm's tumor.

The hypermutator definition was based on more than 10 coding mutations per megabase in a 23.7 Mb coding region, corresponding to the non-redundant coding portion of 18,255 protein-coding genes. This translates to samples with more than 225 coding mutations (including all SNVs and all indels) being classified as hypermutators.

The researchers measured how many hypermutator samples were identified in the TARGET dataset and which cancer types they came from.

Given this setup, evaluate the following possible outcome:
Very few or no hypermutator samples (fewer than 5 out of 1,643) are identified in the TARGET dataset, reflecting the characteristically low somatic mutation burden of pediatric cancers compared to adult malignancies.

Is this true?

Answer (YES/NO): YES